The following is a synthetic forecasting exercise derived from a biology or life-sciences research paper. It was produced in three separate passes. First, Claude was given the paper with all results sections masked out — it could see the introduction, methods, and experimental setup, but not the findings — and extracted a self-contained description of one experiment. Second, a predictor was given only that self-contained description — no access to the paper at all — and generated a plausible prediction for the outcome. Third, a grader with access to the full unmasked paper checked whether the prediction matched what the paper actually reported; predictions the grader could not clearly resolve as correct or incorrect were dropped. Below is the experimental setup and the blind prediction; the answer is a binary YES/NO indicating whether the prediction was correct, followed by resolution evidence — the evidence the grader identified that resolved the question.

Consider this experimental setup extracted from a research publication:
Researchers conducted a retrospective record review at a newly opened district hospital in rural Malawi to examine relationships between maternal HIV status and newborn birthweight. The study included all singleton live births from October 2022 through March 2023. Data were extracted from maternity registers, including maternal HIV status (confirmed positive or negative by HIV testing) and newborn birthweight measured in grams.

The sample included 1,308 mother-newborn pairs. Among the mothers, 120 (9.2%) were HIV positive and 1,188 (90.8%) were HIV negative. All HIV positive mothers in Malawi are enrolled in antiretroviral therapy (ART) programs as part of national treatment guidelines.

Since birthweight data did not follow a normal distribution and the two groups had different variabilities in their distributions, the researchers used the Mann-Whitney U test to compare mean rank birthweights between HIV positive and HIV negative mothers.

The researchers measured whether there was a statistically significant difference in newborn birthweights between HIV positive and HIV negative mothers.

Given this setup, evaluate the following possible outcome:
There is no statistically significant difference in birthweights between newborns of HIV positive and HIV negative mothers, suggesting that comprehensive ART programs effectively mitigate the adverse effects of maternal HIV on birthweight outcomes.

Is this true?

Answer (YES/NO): YES